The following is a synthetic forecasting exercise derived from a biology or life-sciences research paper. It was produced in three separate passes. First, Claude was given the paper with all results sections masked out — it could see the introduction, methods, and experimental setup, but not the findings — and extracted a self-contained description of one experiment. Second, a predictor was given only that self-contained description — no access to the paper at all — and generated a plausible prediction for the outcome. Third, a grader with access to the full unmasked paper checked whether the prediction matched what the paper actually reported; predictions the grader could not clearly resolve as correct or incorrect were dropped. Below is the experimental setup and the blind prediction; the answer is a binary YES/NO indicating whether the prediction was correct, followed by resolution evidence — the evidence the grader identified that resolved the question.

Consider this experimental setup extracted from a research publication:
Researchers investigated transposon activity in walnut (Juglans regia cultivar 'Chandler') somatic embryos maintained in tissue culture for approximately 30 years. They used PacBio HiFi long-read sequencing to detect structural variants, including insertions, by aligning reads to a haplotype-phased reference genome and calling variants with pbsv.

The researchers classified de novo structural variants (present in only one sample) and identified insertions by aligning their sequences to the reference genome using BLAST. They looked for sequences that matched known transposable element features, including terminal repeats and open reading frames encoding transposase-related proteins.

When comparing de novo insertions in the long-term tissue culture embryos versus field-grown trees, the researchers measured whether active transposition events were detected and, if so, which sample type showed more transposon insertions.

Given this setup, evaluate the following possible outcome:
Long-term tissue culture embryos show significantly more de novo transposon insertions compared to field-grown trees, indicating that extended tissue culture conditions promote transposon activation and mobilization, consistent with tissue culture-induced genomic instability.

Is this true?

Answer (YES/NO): YES